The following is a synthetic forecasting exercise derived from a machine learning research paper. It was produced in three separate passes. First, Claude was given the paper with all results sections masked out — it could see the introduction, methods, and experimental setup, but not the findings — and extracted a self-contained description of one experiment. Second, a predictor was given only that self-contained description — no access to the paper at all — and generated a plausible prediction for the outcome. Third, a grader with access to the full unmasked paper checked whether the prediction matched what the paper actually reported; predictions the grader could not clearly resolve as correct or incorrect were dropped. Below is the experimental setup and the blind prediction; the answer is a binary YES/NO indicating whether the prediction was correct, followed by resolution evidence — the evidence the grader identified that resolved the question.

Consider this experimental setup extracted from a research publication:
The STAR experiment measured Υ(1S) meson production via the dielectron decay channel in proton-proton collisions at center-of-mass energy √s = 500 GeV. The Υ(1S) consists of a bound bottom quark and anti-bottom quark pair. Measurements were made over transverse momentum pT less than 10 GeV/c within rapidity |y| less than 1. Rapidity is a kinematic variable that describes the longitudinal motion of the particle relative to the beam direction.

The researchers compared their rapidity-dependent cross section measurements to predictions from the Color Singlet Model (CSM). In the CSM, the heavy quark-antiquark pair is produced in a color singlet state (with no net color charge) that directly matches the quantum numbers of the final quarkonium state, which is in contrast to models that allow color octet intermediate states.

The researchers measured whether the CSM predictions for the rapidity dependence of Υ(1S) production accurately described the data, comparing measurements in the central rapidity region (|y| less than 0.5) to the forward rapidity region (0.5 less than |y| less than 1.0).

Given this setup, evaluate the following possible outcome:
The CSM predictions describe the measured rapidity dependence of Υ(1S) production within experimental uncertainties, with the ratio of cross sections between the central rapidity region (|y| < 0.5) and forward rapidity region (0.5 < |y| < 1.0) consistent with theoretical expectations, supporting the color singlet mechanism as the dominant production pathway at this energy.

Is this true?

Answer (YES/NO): NO